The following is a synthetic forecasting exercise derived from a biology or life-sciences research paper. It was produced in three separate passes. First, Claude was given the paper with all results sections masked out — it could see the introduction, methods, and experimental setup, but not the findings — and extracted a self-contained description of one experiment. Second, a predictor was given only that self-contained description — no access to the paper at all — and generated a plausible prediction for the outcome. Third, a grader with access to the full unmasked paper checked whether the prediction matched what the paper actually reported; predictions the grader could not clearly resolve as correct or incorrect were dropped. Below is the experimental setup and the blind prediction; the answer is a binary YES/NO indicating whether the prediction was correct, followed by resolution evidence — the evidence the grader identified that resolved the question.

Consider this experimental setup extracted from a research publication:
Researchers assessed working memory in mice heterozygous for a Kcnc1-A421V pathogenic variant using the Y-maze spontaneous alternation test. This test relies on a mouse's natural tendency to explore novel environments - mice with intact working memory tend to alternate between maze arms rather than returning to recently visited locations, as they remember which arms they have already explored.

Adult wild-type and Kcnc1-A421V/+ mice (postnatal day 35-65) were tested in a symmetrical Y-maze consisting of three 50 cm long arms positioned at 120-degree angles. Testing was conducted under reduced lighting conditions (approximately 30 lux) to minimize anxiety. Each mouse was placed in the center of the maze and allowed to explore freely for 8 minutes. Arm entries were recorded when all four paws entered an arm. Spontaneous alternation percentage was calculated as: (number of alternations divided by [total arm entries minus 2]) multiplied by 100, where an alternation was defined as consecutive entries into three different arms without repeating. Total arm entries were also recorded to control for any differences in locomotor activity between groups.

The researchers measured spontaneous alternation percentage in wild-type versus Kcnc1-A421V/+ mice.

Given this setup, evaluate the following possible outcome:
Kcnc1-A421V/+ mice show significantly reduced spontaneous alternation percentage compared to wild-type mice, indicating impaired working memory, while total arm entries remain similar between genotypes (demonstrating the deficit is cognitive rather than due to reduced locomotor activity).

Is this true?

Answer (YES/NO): YES